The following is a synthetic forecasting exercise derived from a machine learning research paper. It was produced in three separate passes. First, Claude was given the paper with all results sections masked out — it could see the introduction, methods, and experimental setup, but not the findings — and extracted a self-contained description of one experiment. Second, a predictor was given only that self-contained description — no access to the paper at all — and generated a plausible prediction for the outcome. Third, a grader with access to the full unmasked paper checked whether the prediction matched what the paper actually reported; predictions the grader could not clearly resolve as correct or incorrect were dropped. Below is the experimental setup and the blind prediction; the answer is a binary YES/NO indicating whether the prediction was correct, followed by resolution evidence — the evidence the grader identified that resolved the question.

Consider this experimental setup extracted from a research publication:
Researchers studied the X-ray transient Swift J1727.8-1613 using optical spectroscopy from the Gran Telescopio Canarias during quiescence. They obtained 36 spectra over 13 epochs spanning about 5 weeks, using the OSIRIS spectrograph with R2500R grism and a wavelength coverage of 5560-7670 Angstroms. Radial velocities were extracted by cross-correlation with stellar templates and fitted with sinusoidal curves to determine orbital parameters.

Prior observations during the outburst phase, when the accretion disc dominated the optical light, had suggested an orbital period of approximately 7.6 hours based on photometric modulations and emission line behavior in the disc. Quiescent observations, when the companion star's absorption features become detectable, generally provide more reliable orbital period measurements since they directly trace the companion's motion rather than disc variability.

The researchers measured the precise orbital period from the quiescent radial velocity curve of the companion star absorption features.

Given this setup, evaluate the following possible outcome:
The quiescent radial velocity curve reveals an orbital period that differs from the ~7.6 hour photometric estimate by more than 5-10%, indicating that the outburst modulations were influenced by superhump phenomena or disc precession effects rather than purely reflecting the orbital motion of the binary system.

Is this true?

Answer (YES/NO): NO